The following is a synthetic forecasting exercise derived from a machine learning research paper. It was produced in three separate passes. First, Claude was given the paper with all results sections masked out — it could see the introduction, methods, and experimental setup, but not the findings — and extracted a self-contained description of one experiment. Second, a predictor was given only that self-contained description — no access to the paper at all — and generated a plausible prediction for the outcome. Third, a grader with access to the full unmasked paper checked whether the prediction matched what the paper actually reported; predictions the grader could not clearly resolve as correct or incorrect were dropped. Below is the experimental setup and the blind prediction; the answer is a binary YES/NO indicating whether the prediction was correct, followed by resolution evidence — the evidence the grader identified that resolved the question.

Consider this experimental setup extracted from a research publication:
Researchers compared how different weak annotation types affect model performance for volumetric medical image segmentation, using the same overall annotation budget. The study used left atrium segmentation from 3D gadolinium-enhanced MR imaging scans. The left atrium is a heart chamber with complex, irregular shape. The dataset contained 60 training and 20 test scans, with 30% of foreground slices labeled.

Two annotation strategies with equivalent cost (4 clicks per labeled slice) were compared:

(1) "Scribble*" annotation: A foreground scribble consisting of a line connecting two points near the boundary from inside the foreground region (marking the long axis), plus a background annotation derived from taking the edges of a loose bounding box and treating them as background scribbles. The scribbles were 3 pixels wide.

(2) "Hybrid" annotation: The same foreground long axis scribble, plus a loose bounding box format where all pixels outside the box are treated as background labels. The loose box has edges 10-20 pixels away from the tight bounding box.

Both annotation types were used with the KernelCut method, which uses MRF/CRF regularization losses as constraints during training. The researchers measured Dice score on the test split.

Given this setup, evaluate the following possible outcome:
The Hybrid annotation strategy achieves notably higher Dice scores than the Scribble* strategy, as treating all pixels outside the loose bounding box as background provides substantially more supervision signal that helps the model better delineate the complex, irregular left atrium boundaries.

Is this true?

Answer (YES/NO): NO